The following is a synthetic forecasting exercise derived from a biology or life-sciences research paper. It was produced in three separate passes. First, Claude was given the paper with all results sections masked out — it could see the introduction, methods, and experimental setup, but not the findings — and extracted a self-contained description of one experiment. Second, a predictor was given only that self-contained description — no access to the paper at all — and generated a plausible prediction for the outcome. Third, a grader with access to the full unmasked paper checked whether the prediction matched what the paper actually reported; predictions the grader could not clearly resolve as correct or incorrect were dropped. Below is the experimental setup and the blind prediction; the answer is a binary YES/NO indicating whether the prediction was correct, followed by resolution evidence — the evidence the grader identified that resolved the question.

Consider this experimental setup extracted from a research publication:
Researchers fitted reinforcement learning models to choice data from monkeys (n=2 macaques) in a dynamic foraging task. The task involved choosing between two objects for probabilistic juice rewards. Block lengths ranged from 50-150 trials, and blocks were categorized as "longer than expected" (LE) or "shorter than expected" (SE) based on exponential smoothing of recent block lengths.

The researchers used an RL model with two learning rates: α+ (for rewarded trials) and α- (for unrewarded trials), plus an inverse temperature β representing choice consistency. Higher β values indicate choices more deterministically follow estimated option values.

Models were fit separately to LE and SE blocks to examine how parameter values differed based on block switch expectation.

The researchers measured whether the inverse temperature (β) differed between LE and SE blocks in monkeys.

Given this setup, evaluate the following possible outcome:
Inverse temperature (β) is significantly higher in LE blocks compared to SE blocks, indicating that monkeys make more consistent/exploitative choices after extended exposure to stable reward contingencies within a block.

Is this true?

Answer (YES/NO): NO